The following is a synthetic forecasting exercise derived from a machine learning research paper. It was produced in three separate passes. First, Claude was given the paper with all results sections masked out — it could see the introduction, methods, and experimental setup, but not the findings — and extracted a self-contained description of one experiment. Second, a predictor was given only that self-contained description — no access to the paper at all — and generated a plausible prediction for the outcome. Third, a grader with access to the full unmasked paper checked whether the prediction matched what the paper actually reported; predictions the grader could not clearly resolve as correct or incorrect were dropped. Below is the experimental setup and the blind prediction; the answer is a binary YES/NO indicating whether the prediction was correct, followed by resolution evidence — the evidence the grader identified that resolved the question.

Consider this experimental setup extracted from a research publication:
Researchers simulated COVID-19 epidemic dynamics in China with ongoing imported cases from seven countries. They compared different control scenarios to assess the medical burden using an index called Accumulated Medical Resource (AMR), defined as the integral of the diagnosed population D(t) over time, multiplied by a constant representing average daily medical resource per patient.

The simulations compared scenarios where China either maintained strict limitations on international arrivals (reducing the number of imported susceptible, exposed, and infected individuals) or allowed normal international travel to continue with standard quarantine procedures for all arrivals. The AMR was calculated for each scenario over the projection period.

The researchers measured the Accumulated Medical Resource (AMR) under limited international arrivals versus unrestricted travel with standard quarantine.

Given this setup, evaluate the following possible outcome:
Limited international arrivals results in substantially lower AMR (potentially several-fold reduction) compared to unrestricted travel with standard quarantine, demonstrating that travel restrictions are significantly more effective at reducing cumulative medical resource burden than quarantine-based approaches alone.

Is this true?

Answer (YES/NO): NO